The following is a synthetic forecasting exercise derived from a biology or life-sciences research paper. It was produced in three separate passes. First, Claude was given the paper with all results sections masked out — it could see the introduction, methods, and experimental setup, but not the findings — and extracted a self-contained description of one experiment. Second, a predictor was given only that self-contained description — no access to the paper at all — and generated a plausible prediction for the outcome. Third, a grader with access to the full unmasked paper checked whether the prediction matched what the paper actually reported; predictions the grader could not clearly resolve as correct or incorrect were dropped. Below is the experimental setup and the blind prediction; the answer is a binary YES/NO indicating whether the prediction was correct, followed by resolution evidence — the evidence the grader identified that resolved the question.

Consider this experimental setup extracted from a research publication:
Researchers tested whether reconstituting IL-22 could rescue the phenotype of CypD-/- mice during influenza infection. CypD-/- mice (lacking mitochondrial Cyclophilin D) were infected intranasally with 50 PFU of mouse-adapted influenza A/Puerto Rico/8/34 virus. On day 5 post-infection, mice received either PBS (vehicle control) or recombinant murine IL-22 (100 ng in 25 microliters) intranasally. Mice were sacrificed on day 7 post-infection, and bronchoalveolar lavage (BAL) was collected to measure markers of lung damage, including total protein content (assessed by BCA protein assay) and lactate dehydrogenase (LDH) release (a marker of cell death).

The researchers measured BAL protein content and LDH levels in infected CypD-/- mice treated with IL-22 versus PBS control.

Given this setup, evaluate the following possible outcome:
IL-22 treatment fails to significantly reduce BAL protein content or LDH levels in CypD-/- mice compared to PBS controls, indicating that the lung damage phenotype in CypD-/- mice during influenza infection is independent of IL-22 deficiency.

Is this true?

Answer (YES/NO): NO